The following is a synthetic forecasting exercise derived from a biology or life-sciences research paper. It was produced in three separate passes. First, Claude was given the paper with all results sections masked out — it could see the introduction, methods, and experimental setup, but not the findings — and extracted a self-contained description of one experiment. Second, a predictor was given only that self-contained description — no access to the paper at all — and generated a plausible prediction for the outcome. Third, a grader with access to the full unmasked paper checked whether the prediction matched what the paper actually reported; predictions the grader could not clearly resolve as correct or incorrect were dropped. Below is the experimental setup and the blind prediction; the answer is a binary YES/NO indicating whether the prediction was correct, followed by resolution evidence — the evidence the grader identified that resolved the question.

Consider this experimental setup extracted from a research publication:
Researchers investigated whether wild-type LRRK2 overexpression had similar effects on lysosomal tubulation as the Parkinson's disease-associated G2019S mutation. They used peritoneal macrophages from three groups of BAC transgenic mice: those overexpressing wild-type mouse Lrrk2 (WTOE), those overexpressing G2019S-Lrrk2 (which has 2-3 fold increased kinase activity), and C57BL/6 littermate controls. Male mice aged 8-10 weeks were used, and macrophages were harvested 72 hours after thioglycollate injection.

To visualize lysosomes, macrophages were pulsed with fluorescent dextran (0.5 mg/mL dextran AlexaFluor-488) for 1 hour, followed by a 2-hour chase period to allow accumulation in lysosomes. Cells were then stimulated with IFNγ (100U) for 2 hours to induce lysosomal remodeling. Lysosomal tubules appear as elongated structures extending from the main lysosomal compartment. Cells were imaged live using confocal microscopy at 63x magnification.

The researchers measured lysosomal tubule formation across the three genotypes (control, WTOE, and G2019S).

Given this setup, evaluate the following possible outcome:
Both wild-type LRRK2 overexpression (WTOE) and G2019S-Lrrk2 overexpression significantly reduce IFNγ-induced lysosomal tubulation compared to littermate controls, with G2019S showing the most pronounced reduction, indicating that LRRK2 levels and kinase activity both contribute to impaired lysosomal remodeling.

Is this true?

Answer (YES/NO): NO